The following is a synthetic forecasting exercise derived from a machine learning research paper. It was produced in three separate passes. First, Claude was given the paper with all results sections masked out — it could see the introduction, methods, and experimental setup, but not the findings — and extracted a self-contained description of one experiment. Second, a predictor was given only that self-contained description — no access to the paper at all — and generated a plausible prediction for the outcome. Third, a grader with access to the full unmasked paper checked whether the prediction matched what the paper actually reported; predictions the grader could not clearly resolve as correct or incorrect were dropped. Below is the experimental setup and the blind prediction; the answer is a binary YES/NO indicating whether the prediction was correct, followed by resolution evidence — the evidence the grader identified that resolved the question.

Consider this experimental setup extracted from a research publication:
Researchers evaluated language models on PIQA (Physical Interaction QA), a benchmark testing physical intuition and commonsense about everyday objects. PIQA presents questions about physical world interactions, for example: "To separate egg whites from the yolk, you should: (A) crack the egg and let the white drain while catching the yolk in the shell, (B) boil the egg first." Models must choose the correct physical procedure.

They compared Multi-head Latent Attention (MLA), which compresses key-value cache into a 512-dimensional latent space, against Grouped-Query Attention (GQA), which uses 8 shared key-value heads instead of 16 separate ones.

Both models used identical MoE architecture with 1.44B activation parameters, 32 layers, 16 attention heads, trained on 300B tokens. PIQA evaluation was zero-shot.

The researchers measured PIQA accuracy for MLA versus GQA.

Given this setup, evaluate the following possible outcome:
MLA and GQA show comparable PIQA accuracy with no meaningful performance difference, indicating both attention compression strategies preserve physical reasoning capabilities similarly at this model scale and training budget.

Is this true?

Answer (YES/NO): YES